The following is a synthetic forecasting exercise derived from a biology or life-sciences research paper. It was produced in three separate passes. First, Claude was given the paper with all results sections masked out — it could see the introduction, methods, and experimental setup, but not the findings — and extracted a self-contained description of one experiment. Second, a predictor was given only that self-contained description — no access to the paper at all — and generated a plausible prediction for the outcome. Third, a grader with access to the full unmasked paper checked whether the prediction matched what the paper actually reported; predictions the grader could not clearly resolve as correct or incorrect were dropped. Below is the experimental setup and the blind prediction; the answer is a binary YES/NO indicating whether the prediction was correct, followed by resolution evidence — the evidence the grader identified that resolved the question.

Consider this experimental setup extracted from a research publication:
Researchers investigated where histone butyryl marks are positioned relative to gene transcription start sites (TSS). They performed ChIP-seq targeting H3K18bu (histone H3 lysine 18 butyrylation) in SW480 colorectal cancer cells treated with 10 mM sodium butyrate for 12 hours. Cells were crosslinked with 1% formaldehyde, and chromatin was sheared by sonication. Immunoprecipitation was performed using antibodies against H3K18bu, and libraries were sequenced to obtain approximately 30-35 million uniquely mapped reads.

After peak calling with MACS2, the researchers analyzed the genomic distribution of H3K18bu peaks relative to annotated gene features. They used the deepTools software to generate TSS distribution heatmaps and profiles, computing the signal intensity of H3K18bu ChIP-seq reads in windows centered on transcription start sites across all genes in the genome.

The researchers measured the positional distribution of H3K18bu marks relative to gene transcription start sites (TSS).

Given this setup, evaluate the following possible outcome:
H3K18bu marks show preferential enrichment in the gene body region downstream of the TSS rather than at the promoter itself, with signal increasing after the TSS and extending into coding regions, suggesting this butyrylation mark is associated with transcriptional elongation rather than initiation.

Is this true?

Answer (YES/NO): NO